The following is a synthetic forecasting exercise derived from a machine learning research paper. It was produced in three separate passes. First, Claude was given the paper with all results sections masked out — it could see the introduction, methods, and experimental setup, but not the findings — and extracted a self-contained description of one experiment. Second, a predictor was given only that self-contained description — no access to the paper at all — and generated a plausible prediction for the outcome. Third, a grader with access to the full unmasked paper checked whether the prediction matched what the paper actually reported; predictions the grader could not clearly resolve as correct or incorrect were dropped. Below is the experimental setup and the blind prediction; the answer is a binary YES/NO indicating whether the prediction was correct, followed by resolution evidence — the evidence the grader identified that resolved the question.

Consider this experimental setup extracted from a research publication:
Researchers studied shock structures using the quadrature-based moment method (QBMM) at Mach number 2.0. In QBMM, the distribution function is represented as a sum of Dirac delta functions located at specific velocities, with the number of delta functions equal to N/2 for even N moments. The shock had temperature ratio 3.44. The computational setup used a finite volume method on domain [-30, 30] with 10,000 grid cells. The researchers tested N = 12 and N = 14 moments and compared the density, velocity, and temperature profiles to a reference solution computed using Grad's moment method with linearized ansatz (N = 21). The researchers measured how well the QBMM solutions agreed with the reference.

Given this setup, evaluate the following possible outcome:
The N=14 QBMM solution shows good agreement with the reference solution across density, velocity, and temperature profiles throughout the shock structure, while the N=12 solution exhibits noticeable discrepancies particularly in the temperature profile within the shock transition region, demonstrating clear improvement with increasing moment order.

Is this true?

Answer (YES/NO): NO